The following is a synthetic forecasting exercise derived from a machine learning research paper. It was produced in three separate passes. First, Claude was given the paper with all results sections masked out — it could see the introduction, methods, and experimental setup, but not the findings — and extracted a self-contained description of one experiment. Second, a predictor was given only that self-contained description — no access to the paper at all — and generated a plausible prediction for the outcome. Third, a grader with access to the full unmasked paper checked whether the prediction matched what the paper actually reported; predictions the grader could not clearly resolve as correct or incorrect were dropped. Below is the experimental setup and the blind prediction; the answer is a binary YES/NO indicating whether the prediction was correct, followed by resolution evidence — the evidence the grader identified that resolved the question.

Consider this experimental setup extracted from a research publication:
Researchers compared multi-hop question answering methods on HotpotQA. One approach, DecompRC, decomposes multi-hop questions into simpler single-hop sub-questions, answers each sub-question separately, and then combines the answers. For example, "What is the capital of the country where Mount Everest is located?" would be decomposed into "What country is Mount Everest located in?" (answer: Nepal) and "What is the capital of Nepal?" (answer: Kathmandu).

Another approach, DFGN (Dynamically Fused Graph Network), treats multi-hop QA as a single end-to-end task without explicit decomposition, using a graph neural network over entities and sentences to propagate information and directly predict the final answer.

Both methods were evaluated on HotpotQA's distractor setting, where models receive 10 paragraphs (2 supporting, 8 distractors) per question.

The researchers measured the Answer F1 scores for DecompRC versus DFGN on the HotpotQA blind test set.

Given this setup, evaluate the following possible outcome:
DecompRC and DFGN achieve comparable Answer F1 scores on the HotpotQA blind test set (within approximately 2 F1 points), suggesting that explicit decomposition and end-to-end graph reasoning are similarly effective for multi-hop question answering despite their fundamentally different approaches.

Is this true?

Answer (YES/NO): YES